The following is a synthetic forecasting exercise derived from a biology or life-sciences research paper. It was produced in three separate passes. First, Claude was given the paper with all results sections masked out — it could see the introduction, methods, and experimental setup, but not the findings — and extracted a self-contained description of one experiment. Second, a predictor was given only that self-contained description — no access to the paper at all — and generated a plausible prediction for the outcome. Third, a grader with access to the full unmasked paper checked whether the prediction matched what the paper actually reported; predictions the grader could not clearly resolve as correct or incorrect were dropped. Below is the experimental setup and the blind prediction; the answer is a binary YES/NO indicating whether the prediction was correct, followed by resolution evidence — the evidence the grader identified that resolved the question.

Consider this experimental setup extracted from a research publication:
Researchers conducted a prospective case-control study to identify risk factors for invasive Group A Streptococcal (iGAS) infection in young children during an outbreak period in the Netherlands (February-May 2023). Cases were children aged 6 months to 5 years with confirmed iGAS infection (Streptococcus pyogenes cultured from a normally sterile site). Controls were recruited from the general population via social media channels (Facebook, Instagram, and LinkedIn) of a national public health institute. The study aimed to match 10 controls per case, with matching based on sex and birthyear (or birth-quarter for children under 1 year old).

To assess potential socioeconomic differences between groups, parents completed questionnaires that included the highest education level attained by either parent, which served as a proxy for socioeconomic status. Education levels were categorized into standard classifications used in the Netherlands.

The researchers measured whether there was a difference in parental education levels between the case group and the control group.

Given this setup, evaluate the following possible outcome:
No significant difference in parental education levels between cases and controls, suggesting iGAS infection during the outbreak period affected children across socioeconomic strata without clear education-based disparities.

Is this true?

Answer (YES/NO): NO